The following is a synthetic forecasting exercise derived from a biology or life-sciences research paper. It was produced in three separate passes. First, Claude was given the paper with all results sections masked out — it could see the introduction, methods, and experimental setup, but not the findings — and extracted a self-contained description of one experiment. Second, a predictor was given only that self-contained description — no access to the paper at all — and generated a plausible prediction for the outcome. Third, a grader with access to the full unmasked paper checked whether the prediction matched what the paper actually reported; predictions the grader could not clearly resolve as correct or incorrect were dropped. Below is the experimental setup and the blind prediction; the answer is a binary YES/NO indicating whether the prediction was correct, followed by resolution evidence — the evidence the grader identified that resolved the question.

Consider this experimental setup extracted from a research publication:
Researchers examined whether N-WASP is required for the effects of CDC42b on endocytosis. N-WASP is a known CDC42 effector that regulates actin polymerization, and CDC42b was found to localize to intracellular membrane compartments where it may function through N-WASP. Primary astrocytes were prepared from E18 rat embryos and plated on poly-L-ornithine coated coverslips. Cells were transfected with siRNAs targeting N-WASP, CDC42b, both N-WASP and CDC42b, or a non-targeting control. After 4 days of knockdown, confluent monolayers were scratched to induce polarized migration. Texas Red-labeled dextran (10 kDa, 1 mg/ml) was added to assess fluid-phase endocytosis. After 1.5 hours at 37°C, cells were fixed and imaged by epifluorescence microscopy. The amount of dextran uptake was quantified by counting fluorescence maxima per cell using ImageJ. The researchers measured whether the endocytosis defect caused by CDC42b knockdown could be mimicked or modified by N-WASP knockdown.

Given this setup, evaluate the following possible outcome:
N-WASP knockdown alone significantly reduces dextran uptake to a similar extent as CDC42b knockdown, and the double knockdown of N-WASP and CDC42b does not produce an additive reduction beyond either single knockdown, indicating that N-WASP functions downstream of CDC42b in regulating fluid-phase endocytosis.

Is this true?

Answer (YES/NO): YES